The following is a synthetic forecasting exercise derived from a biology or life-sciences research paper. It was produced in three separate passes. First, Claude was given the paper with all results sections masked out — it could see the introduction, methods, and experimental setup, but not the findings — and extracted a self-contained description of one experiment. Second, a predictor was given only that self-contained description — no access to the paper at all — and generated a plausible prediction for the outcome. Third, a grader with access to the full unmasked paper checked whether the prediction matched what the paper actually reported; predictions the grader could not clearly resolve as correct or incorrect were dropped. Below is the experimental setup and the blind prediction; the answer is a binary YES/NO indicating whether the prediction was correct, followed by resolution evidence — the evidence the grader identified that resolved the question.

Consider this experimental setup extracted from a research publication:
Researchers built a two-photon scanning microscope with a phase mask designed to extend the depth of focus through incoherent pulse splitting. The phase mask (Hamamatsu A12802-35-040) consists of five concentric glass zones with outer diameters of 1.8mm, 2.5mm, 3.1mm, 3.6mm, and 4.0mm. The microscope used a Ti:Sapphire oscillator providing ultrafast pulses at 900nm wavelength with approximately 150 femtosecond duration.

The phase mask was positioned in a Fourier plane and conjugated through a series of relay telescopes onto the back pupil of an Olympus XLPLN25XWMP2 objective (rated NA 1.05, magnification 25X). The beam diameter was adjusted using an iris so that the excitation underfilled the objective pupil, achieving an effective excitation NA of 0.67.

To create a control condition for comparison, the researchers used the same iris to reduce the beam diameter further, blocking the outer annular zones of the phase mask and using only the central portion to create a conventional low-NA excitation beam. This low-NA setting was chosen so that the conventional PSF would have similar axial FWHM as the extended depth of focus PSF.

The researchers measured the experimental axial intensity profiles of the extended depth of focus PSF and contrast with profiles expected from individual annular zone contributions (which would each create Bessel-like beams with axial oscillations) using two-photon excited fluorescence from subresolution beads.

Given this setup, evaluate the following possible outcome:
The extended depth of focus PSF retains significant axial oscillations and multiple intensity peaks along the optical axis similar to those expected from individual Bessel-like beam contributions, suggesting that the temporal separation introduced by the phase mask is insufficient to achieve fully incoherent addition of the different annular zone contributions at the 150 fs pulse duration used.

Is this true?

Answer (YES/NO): NO